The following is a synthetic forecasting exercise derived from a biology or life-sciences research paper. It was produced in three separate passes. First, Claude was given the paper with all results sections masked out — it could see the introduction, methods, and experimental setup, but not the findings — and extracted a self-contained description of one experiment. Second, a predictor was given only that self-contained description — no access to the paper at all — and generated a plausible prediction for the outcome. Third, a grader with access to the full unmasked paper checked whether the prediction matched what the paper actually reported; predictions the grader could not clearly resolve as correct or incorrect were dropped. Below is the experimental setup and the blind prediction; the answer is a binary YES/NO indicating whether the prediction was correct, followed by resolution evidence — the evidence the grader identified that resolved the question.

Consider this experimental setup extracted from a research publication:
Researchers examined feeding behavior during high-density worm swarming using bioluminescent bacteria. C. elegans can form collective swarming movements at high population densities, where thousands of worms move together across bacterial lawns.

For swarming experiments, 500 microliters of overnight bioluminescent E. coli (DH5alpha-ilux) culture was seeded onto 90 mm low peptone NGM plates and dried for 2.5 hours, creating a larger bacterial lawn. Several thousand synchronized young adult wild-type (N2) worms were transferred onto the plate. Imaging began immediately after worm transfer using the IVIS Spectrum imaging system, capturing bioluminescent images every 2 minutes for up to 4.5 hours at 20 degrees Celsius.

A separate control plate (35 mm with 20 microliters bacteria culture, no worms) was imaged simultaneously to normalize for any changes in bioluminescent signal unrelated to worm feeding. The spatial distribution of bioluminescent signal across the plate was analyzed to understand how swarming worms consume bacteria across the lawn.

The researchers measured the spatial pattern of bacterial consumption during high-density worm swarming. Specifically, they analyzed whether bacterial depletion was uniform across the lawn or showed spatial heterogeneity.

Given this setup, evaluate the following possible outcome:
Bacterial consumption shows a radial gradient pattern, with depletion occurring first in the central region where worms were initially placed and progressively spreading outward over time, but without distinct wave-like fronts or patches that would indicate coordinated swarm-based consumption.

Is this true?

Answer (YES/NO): NO